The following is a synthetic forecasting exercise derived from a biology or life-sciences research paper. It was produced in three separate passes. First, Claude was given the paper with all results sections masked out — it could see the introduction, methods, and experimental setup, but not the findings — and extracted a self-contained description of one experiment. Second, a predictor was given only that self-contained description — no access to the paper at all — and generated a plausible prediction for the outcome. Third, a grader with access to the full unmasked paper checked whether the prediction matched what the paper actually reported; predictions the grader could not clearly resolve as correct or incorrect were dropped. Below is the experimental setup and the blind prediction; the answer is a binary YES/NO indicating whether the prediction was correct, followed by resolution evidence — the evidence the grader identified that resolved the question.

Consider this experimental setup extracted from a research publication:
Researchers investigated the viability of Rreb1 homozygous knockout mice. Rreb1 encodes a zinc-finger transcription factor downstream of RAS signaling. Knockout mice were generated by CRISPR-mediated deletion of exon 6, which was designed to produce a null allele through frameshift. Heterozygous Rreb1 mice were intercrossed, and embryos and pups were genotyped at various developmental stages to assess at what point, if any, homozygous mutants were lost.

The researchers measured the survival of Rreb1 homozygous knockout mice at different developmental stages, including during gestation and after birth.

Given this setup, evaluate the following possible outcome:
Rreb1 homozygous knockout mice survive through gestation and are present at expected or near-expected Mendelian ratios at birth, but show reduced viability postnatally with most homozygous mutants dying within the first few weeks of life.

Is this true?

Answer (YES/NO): NO